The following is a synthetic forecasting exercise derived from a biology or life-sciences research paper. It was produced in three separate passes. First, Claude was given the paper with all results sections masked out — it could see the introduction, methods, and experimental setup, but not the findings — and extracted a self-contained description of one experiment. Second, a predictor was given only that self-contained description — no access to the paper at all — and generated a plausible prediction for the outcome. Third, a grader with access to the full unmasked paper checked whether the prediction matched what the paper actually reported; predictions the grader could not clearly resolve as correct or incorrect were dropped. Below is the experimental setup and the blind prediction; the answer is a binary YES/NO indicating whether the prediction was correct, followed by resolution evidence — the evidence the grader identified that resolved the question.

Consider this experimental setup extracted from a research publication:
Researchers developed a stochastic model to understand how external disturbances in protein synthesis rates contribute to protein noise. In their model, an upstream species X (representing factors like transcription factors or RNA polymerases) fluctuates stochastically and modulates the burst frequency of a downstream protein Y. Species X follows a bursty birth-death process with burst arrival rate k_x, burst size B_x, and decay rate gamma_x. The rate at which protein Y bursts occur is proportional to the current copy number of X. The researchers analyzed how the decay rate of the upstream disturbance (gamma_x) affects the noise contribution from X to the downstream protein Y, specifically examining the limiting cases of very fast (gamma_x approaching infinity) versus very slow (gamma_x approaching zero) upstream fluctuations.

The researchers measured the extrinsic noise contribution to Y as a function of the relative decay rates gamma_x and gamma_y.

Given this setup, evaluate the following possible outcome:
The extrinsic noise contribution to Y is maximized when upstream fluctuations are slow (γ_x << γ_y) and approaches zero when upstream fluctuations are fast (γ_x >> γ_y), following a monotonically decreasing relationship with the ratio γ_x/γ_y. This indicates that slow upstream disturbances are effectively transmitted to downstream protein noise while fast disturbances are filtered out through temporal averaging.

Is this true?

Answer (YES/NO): YES